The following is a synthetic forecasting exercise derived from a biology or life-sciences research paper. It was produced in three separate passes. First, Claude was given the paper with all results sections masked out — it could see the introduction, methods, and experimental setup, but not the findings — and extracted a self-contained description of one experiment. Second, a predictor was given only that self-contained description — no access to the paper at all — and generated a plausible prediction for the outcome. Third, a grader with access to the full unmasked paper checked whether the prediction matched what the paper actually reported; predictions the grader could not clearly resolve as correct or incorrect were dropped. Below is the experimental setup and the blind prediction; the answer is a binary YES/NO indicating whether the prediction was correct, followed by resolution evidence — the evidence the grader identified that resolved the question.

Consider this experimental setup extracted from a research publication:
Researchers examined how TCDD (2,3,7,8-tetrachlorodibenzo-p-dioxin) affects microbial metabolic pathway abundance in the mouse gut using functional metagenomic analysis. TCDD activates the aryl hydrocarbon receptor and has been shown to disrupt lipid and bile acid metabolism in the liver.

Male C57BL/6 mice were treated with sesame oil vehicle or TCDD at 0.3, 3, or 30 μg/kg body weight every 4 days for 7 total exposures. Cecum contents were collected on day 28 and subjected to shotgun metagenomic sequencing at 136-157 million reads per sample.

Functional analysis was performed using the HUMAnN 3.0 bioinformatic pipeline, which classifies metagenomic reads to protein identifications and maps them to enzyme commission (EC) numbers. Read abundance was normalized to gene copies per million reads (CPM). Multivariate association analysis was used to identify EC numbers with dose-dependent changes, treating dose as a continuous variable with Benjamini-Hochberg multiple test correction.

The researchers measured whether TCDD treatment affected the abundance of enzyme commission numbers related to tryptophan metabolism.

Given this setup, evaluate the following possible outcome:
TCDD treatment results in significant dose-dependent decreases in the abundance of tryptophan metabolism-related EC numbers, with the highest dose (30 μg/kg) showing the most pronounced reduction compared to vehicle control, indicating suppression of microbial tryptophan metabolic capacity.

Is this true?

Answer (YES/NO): NO